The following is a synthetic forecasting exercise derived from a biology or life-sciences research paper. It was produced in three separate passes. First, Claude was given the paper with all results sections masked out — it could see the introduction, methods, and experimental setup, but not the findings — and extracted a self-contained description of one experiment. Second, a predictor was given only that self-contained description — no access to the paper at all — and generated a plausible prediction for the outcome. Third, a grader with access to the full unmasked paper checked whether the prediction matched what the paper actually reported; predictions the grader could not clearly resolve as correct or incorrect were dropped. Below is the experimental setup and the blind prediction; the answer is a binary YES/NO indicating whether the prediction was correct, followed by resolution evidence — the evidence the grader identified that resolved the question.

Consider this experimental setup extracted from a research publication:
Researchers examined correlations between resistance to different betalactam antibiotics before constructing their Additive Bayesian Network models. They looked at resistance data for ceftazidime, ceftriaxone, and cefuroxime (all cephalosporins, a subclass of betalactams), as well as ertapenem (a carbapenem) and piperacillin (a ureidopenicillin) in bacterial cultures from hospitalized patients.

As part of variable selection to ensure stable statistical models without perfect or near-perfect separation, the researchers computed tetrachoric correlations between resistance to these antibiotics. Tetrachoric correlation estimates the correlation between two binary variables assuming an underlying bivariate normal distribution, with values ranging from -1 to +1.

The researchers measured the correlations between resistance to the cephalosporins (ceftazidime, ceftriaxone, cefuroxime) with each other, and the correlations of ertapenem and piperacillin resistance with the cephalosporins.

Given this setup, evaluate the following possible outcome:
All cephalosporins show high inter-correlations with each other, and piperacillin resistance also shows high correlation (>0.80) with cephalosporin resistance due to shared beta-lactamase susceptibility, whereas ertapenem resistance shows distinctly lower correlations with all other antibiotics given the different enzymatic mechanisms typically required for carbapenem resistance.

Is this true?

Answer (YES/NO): NO